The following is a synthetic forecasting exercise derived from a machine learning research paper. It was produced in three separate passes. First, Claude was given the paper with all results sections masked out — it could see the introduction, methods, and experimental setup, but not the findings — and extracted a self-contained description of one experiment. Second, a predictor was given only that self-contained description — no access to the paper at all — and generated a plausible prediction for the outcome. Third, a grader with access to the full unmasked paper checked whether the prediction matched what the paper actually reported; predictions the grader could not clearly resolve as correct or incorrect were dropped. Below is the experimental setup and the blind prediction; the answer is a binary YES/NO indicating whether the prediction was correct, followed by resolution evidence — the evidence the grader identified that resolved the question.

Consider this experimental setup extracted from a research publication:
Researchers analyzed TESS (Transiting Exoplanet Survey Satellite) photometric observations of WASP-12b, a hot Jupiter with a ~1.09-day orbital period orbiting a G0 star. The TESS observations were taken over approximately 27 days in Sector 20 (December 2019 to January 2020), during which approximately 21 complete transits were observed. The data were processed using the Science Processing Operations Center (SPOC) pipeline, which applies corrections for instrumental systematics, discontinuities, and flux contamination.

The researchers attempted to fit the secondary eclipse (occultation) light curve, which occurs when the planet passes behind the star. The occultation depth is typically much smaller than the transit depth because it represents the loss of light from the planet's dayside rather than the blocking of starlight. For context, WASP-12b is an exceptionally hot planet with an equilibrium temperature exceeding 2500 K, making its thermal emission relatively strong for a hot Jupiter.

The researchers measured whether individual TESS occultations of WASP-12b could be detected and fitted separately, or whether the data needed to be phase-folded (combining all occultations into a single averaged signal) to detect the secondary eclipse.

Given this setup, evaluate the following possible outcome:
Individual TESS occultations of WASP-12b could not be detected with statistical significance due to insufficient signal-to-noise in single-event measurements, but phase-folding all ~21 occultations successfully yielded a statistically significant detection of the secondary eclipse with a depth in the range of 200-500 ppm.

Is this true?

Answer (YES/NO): YES